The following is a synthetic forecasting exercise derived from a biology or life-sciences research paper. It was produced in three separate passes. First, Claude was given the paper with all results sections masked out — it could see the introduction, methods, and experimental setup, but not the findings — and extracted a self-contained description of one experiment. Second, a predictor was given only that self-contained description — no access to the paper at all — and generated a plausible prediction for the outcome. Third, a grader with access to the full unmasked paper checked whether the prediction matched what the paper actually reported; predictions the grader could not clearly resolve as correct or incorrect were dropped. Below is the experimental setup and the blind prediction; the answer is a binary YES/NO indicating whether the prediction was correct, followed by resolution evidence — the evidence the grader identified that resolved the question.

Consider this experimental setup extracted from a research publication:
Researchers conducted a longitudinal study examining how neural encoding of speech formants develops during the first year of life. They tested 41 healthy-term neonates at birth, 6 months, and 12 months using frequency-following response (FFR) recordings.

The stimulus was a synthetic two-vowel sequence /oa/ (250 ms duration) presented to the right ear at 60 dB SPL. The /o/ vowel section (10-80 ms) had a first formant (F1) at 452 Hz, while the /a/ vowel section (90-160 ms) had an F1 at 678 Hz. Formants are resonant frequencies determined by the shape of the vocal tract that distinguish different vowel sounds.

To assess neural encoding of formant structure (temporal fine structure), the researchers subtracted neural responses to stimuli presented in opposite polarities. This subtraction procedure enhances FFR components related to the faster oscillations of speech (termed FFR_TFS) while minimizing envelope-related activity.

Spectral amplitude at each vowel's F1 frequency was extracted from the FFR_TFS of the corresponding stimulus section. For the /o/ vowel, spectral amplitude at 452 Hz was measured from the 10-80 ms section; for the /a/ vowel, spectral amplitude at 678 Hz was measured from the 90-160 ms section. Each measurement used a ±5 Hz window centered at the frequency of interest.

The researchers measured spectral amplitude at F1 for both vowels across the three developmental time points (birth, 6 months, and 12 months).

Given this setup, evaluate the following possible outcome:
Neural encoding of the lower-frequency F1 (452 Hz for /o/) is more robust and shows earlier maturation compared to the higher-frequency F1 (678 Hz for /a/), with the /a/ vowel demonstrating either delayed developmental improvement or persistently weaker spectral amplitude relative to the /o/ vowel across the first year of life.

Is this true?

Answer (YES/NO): YES